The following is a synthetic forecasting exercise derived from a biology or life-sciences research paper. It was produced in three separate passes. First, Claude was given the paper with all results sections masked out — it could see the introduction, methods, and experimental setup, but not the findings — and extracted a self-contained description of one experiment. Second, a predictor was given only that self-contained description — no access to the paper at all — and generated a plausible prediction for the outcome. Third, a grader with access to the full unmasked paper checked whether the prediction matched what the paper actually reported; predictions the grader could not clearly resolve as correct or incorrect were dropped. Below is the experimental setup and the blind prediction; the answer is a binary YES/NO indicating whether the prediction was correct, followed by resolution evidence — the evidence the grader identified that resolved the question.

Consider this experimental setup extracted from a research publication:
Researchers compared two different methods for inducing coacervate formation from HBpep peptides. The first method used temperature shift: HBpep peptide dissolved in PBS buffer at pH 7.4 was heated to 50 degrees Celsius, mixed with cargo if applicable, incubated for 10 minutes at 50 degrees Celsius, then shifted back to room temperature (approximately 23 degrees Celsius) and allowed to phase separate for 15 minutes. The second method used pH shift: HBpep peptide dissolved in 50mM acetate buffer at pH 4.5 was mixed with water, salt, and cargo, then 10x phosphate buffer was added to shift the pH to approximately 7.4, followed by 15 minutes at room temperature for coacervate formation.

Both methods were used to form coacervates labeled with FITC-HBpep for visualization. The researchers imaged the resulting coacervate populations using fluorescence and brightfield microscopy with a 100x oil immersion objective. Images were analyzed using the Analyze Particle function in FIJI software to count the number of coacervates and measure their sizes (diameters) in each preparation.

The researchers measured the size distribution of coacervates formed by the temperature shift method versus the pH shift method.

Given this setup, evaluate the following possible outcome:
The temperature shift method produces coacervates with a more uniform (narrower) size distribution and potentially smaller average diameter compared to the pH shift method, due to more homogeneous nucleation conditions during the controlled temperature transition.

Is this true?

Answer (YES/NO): NO